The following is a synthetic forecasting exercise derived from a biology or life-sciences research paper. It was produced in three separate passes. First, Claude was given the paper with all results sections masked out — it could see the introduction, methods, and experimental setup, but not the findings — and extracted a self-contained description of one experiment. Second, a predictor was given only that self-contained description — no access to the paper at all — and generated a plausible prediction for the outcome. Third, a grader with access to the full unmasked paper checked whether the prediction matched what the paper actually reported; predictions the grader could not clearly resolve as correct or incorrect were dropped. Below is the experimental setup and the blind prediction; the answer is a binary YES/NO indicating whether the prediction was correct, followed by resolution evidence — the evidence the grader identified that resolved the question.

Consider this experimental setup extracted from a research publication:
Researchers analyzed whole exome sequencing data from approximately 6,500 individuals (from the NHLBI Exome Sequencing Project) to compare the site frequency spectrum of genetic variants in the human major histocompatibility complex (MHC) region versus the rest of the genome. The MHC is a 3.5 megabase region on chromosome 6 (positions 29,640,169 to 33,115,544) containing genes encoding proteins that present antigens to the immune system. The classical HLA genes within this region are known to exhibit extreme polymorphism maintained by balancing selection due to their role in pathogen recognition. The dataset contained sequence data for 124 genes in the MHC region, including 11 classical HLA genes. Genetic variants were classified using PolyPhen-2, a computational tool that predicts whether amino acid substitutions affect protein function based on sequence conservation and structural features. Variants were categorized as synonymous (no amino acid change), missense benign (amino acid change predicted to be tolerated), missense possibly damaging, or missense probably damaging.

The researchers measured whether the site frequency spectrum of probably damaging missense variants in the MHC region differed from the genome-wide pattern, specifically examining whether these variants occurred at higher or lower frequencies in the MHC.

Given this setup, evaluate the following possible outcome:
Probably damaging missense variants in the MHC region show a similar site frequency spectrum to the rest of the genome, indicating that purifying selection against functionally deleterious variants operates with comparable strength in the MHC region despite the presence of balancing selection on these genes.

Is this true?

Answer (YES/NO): NO